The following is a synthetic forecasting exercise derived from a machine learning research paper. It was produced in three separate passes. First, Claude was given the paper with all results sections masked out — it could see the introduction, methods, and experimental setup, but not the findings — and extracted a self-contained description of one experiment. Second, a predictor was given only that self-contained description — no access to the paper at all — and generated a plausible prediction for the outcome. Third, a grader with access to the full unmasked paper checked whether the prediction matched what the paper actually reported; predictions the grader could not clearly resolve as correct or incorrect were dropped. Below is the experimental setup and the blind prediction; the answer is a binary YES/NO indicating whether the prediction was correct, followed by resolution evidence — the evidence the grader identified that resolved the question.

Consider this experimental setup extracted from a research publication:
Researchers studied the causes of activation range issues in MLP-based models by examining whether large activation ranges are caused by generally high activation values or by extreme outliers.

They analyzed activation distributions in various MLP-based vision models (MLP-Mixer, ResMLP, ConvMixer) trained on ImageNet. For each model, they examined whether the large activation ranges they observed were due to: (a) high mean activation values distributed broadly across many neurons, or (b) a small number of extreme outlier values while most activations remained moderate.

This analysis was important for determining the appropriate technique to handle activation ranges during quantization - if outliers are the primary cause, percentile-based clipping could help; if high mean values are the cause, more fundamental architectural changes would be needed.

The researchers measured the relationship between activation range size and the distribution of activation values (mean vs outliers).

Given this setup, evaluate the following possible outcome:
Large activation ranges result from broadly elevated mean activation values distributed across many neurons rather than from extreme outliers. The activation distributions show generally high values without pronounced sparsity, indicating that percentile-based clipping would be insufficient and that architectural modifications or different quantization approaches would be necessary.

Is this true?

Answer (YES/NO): NO